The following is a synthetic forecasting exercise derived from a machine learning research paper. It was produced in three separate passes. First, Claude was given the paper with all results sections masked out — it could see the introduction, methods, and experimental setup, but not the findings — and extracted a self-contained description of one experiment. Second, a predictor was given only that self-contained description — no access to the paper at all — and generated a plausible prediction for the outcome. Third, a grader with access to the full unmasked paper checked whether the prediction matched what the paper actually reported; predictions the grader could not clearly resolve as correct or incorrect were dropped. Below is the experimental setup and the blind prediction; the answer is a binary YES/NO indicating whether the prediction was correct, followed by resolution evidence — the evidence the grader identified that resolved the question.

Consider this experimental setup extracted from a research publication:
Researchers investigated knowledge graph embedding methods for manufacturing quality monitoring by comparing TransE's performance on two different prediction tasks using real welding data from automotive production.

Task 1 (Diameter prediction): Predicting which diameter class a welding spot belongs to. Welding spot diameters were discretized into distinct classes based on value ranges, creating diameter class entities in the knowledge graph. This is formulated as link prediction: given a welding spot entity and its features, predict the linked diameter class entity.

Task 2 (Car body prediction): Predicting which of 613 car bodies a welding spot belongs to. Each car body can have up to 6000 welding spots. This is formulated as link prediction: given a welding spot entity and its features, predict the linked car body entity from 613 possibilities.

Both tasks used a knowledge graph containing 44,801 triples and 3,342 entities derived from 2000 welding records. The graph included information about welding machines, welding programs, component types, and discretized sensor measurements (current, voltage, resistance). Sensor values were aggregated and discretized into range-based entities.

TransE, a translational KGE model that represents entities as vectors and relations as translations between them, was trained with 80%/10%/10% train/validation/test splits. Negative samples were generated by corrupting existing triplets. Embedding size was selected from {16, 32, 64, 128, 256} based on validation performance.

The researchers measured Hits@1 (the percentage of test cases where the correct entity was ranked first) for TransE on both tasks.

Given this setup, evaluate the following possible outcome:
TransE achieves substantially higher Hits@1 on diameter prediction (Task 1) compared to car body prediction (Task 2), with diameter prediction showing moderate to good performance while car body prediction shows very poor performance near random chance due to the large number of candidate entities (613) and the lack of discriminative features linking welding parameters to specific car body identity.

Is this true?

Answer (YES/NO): NO